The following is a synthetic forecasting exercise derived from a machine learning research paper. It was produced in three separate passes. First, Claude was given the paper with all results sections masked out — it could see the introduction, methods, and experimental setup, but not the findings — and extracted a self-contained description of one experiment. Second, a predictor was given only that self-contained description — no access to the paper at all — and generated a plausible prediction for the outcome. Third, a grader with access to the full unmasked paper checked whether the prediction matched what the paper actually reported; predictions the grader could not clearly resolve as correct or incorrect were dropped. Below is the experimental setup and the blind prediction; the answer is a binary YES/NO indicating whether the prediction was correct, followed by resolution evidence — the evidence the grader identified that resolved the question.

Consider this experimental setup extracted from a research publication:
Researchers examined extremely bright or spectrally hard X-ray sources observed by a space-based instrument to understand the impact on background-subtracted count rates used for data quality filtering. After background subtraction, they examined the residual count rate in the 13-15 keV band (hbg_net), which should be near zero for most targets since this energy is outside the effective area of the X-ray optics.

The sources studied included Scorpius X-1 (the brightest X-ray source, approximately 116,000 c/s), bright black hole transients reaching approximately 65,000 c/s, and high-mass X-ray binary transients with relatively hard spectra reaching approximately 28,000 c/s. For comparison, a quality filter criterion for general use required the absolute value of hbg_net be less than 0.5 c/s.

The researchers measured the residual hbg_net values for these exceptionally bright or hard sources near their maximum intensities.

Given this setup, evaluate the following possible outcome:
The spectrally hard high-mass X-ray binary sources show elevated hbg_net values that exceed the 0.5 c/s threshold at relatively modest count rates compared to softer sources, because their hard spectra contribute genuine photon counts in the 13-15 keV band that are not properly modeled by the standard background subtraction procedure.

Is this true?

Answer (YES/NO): YES